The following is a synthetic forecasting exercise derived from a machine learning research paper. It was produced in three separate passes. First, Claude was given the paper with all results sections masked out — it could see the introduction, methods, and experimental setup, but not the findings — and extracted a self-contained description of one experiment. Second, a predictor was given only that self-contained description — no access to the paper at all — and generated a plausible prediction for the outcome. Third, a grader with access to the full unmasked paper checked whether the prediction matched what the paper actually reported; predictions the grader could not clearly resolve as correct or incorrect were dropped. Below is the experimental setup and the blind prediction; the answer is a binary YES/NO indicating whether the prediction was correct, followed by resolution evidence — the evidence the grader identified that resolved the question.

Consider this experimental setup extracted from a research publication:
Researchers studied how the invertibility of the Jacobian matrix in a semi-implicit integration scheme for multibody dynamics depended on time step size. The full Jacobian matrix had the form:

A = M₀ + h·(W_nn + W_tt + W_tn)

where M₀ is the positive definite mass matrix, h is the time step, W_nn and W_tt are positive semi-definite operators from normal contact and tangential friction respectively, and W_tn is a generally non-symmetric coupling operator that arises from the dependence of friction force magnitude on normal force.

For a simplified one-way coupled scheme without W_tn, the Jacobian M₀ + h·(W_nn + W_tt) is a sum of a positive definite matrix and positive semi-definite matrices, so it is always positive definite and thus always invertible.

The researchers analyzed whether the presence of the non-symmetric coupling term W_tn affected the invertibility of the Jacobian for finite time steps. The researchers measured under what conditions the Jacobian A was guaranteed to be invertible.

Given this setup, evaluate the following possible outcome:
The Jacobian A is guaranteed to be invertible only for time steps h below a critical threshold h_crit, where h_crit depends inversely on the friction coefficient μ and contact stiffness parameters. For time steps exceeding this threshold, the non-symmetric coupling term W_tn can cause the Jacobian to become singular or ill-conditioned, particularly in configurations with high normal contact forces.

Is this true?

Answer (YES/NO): NO